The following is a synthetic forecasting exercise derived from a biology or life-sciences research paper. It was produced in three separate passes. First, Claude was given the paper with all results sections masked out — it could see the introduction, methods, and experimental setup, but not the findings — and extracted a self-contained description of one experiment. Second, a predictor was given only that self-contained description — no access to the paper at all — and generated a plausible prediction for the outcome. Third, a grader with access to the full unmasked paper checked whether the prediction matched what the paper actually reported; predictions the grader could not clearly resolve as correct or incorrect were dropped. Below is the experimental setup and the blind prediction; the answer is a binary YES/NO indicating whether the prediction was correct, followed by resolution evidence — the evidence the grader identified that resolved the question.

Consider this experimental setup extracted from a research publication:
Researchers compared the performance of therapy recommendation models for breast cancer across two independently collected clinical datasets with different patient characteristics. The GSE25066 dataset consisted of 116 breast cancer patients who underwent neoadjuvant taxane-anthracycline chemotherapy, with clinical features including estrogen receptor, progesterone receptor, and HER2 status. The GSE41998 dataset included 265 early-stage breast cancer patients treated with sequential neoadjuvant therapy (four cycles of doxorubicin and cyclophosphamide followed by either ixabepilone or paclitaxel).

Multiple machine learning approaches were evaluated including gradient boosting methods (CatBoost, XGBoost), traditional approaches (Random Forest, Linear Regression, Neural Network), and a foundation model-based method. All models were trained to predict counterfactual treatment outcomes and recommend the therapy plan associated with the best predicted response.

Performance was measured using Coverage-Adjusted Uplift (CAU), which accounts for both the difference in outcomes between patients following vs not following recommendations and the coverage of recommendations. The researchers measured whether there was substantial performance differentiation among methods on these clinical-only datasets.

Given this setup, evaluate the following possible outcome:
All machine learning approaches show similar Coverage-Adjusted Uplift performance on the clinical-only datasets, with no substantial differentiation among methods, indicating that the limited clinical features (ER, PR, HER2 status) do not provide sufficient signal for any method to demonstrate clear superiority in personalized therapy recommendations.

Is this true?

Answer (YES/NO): NO